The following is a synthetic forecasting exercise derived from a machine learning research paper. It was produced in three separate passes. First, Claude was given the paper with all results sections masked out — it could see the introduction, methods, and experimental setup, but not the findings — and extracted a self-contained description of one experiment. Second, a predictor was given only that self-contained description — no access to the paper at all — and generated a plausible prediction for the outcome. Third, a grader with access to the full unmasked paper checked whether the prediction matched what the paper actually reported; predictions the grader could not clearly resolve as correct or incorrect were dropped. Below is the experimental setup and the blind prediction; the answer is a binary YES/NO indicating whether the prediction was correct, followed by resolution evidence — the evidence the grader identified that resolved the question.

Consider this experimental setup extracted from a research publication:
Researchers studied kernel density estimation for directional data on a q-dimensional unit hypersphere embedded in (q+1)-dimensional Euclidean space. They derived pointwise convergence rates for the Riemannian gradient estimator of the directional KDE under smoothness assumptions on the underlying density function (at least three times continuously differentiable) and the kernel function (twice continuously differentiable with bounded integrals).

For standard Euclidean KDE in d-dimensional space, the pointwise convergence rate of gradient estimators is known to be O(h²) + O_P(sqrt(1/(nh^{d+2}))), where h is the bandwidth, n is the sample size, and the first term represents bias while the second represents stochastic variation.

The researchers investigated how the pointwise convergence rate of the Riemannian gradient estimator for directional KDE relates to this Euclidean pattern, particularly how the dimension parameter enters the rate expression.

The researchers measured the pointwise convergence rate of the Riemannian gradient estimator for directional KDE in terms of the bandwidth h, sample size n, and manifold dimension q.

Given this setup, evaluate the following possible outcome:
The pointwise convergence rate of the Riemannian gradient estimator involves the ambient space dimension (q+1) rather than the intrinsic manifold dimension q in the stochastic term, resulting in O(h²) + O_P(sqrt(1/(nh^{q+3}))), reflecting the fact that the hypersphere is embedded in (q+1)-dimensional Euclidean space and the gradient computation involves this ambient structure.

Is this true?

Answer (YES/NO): NO